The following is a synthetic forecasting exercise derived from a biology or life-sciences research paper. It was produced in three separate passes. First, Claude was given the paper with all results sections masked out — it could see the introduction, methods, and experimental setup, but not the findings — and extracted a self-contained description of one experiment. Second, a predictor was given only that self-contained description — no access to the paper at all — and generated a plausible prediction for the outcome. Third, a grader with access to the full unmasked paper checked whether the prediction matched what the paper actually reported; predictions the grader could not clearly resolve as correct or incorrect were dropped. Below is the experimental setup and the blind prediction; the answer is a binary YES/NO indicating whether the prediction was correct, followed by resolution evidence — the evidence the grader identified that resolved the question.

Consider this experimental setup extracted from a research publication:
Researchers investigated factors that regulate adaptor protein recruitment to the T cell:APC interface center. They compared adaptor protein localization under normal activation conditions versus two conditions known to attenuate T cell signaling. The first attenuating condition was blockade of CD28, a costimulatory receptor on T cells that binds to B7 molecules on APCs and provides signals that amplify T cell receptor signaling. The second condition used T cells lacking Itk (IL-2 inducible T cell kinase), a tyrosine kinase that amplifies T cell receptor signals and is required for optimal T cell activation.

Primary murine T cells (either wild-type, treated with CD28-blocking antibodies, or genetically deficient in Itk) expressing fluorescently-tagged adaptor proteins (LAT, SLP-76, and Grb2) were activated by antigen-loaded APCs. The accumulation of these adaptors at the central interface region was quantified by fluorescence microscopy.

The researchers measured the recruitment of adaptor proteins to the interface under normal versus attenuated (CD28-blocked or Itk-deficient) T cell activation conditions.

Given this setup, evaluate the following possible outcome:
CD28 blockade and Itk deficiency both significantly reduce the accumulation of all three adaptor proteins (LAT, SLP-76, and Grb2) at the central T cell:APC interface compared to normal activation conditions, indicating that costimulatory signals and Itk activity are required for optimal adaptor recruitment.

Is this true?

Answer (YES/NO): NO